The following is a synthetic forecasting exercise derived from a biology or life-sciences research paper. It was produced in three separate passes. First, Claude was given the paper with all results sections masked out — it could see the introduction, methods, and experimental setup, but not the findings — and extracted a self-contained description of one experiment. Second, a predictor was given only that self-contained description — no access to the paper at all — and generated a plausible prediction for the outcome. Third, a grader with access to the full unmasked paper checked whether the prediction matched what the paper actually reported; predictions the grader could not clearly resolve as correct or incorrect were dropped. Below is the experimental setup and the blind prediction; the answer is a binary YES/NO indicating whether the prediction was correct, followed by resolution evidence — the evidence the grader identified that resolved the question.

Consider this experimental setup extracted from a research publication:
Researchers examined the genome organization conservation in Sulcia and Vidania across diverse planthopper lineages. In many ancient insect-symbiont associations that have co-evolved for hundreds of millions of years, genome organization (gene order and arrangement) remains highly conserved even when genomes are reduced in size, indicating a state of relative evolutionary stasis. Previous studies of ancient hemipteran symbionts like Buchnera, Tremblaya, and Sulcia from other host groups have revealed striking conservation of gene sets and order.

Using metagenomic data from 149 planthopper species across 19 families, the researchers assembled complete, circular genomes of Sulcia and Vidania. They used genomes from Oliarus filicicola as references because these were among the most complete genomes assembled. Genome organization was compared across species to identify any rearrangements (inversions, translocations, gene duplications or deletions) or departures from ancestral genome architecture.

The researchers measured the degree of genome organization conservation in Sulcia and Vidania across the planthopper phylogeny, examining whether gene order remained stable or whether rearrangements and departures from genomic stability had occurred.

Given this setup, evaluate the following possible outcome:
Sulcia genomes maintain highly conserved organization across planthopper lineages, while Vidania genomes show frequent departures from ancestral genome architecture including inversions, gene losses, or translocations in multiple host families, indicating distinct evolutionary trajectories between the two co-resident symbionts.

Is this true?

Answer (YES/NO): NO